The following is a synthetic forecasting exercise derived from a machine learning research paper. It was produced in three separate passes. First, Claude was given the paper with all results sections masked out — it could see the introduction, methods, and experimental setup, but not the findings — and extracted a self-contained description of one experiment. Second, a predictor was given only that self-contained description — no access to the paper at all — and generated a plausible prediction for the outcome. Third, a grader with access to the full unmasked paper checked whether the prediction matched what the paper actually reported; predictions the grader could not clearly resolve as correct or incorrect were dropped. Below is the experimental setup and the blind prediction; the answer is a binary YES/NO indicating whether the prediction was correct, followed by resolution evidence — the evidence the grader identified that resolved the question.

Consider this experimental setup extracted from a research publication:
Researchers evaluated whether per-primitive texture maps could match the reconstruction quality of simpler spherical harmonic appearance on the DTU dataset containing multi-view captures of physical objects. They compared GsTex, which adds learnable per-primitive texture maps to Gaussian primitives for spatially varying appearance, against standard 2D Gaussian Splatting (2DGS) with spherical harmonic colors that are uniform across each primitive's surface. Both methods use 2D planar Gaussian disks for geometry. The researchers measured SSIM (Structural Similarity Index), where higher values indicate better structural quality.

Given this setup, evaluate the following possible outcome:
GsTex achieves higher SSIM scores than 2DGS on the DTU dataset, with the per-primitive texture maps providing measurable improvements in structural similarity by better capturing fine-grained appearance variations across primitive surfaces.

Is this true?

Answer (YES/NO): NO